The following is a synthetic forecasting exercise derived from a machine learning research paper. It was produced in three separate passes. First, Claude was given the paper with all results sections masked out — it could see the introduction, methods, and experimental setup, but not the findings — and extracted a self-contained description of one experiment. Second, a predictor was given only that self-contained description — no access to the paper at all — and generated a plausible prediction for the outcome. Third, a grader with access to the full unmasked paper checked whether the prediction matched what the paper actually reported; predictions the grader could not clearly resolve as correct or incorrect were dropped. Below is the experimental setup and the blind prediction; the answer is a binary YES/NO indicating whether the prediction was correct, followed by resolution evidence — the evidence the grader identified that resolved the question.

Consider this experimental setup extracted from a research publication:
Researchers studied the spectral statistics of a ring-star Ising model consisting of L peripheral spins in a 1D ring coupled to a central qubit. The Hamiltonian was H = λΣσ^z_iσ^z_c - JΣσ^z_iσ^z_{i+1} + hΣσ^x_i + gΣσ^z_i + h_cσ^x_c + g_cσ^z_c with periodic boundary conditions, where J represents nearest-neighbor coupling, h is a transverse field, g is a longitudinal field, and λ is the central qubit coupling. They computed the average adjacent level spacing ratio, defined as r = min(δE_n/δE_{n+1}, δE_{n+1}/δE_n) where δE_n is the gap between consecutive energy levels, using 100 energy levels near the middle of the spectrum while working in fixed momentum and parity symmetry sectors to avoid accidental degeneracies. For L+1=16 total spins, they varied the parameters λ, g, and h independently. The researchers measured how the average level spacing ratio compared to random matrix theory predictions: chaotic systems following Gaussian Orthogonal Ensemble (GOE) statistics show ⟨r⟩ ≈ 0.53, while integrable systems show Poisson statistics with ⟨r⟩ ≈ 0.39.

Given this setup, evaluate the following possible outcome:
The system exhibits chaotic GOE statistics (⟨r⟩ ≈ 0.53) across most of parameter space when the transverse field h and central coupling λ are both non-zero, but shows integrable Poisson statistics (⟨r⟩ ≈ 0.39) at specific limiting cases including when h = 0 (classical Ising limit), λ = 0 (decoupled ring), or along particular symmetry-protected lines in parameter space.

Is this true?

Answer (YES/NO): NO